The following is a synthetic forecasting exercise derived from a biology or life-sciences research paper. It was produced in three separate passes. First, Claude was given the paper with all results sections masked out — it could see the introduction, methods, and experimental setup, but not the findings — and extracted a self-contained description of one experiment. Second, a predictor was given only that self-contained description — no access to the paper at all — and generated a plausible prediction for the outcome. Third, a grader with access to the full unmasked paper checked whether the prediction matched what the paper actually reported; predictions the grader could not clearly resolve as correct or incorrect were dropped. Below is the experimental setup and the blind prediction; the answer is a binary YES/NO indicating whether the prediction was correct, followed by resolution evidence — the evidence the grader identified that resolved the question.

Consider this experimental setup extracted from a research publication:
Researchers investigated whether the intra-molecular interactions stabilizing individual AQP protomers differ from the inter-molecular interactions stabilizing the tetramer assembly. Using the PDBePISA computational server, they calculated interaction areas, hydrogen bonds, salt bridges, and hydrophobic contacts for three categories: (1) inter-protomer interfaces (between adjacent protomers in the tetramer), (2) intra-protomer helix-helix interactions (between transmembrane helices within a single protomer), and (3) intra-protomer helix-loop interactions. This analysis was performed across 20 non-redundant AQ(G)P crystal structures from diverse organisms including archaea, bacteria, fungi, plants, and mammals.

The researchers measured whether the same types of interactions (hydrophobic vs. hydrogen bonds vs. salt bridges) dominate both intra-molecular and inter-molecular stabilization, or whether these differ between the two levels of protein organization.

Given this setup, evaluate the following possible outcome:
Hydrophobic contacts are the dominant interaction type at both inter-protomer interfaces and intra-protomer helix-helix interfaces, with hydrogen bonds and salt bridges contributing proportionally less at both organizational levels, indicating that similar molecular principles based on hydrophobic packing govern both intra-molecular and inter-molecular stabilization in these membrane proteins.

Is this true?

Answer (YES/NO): YES